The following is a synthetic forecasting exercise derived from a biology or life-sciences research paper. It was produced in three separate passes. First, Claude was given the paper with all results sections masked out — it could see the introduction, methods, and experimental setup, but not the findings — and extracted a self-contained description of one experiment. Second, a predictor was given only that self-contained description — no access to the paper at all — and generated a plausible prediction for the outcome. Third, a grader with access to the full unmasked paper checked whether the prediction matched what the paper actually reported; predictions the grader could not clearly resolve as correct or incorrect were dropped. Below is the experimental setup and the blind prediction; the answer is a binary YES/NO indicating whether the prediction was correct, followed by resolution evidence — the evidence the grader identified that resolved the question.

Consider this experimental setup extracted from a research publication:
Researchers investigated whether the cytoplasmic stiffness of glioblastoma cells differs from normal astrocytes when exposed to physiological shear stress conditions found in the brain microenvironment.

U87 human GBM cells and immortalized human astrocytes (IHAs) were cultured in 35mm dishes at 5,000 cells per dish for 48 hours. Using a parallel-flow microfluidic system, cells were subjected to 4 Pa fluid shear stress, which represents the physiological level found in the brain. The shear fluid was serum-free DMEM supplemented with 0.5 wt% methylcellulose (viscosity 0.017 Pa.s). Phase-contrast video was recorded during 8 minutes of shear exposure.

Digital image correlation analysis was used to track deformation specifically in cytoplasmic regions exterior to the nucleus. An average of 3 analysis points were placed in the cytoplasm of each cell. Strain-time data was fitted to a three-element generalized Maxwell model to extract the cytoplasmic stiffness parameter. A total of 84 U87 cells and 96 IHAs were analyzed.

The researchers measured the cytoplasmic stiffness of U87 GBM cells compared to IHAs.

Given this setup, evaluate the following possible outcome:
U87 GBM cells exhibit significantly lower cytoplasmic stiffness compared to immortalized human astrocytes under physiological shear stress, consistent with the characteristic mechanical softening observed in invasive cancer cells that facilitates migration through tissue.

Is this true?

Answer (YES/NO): NO